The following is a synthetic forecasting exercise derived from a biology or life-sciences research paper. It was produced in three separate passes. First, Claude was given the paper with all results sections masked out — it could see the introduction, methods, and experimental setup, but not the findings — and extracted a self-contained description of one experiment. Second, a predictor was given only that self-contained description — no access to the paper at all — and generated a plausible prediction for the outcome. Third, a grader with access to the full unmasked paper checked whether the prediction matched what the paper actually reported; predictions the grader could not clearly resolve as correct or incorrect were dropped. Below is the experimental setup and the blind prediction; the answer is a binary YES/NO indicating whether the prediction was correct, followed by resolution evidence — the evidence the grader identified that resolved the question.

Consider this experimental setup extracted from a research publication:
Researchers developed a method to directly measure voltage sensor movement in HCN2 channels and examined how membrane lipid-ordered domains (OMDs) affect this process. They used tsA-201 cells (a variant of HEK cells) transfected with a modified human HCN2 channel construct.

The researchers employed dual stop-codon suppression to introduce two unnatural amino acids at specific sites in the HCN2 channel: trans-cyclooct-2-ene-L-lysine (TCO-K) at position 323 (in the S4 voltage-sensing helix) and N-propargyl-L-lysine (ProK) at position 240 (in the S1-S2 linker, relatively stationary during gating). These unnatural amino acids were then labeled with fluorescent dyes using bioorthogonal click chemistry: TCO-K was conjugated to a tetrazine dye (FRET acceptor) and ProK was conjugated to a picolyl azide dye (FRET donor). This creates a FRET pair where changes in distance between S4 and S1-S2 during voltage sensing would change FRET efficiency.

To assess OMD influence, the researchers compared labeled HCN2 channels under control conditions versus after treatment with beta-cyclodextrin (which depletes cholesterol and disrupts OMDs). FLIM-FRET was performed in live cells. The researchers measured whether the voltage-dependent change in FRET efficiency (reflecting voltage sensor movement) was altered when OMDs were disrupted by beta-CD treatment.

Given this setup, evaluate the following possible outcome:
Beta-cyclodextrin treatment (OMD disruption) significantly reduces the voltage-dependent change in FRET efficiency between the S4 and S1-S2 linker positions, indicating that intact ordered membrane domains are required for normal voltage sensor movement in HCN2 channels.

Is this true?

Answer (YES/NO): NO